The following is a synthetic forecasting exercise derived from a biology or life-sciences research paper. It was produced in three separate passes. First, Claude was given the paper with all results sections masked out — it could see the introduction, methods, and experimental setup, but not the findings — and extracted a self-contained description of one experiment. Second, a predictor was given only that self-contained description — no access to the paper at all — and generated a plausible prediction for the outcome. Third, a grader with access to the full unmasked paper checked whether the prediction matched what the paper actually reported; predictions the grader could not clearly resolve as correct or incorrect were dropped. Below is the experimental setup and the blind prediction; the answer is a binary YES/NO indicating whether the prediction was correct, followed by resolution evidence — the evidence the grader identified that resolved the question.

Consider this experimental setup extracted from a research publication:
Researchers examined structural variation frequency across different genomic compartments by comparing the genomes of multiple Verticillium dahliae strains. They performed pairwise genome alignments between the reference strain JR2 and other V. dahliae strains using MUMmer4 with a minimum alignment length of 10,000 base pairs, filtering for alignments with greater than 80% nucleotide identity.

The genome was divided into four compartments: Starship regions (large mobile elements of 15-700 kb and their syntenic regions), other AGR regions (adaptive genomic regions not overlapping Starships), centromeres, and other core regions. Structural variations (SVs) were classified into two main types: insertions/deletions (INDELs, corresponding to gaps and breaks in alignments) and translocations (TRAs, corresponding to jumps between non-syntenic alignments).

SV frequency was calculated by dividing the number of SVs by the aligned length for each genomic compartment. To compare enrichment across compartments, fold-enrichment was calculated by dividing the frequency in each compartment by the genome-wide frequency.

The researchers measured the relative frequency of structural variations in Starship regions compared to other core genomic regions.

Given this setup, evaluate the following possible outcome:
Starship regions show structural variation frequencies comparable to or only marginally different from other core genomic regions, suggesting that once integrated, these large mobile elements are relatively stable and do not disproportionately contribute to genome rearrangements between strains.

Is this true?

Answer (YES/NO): NO